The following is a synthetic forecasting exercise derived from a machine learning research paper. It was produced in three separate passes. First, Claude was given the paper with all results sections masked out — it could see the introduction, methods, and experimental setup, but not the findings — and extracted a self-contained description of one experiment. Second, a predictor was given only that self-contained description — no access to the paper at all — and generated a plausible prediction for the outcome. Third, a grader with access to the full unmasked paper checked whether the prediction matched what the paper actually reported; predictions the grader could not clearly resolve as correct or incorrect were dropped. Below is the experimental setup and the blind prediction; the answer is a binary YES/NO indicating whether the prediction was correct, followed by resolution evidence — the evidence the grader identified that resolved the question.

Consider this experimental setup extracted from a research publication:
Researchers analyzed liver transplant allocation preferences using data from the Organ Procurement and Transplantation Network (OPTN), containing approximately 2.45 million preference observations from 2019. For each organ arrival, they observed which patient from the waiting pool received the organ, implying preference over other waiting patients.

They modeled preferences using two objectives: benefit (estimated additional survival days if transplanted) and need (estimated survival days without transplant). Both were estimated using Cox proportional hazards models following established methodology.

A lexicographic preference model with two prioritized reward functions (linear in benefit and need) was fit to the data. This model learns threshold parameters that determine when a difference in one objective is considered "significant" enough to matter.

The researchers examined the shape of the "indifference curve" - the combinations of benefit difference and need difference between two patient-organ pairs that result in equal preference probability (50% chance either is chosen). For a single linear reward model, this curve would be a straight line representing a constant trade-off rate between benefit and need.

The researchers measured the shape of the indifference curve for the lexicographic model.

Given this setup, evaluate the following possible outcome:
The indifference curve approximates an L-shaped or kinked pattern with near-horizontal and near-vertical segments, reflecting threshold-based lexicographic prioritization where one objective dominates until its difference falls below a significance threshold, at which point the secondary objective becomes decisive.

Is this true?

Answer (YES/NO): NO